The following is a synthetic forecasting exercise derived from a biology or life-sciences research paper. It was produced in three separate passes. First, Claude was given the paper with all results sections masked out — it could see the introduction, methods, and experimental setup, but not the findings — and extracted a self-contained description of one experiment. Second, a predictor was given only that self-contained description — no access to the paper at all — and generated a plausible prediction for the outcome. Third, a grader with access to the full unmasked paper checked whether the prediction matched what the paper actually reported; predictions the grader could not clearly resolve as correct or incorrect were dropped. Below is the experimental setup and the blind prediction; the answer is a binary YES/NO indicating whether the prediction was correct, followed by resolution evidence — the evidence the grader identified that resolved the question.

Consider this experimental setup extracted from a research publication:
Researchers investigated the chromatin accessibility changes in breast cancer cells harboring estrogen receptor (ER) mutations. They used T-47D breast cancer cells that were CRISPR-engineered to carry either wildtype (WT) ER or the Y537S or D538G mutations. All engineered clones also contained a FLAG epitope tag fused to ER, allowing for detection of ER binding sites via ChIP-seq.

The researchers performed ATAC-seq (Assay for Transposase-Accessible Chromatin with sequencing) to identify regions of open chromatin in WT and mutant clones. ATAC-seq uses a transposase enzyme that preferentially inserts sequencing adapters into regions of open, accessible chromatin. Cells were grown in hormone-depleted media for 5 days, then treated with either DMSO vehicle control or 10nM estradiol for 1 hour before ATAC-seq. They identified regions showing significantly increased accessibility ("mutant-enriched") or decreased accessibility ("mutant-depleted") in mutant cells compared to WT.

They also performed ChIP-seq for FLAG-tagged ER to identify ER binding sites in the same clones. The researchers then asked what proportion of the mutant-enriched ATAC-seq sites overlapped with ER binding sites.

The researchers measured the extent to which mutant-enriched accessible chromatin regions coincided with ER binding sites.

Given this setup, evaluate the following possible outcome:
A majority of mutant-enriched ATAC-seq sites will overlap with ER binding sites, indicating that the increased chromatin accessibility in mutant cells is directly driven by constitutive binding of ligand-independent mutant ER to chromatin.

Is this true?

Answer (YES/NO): NO